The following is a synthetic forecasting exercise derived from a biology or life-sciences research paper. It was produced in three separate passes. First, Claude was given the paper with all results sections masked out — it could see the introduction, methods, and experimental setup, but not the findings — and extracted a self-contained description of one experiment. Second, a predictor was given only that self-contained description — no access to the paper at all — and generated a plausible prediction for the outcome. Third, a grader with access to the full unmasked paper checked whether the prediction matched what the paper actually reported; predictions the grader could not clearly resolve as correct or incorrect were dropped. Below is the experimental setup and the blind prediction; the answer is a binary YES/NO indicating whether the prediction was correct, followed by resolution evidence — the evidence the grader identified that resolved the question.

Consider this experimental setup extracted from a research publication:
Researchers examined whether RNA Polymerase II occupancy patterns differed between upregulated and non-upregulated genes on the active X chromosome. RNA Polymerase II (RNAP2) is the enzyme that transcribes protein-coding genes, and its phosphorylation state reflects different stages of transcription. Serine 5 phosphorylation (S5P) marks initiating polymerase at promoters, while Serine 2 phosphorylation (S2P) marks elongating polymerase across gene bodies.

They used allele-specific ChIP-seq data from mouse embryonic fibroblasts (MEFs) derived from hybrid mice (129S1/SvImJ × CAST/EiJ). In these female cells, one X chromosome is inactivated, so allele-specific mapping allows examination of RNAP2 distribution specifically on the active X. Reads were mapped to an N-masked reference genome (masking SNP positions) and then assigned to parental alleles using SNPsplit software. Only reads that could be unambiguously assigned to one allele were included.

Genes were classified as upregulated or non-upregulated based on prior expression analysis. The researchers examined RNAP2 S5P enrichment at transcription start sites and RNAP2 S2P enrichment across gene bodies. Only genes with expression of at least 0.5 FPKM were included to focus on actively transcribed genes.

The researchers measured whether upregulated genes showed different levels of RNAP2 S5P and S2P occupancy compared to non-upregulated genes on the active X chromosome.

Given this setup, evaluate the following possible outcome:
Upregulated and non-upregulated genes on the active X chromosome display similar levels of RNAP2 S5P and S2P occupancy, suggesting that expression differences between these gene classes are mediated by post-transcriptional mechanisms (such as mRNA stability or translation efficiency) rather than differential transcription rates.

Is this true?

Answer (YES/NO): NO